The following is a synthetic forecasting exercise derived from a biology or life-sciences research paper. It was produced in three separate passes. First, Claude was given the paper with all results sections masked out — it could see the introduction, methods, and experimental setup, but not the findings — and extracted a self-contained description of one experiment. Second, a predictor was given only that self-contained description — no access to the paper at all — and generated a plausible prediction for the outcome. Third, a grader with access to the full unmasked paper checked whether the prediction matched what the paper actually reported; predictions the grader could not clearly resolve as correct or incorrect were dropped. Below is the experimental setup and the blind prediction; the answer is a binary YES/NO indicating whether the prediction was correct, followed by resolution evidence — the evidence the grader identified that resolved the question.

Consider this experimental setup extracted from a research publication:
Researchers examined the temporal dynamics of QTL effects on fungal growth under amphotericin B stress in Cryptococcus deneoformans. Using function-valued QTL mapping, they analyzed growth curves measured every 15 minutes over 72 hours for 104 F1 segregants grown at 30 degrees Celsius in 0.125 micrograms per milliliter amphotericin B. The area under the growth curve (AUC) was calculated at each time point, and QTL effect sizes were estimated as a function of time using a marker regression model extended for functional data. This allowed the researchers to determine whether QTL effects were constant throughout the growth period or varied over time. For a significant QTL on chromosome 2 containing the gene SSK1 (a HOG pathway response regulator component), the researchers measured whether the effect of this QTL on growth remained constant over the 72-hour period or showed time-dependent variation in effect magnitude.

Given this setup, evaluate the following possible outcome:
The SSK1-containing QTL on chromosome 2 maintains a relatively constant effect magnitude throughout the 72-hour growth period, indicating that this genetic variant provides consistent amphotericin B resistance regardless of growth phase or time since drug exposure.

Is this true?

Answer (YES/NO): NO